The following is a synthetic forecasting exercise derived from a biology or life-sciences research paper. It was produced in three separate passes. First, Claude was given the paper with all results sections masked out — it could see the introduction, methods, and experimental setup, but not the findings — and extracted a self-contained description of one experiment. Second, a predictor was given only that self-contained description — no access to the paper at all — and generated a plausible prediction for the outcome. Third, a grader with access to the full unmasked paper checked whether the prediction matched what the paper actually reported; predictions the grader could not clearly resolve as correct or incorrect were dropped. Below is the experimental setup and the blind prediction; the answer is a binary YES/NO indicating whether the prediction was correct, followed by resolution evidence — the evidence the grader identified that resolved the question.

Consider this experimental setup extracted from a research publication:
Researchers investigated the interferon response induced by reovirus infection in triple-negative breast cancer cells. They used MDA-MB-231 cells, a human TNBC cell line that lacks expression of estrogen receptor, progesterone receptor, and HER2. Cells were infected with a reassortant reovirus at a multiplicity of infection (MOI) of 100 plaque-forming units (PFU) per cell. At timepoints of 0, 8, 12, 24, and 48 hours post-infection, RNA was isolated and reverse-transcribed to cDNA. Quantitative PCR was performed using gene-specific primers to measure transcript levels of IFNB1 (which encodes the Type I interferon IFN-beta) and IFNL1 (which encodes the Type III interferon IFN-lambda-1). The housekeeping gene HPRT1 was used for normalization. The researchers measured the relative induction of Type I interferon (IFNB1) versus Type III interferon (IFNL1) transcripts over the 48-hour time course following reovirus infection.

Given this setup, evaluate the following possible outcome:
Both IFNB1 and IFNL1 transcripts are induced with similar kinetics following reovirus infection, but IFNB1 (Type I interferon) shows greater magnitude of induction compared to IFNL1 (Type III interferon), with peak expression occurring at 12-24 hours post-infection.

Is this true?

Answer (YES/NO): NO